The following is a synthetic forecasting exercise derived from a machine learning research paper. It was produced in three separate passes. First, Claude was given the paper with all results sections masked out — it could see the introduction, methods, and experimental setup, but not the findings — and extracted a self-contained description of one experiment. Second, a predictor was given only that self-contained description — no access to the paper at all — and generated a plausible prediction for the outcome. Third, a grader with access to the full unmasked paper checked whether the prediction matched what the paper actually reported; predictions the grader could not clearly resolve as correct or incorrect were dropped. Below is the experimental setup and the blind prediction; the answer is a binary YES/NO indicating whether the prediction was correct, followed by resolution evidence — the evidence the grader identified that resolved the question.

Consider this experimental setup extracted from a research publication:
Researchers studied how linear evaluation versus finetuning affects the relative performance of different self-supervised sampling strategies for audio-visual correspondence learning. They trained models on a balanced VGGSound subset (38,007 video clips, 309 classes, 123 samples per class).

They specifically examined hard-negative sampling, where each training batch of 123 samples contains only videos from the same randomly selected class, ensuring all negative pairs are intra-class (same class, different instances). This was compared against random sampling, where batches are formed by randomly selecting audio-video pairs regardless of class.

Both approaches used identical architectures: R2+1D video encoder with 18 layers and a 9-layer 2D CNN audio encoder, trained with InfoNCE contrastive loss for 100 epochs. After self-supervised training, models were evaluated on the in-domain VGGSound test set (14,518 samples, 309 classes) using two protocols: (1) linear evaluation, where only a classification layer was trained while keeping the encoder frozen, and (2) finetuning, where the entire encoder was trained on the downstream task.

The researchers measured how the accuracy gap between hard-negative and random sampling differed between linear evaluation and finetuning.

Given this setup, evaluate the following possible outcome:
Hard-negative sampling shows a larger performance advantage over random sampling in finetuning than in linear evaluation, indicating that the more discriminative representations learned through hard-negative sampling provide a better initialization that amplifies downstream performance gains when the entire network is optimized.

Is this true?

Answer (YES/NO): NO